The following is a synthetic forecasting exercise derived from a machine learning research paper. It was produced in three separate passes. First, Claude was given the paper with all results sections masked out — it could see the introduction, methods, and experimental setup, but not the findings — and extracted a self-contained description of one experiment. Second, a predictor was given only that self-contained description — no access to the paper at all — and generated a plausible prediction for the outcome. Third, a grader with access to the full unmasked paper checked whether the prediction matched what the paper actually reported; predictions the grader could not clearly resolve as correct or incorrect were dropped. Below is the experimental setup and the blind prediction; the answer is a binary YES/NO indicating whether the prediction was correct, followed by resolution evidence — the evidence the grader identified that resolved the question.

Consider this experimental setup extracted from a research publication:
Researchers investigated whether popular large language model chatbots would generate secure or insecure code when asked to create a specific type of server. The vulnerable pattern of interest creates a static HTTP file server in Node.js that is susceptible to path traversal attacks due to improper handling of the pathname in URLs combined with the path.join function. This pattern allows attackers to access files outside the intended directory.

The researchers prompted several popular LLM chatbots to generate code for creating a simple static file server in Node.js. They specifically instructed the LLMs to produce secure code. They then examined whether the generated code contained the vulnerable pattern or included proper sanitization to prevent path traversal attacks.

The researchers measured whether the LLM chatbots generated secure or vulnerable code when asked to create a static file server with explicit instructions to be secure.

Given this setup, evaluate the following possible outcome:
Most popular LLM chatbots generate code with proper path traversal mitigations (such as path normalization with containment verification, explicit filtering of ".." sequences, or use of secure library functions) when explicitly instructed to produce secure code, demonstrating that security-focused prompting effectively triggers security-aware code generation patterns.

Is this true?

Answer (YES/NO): NO